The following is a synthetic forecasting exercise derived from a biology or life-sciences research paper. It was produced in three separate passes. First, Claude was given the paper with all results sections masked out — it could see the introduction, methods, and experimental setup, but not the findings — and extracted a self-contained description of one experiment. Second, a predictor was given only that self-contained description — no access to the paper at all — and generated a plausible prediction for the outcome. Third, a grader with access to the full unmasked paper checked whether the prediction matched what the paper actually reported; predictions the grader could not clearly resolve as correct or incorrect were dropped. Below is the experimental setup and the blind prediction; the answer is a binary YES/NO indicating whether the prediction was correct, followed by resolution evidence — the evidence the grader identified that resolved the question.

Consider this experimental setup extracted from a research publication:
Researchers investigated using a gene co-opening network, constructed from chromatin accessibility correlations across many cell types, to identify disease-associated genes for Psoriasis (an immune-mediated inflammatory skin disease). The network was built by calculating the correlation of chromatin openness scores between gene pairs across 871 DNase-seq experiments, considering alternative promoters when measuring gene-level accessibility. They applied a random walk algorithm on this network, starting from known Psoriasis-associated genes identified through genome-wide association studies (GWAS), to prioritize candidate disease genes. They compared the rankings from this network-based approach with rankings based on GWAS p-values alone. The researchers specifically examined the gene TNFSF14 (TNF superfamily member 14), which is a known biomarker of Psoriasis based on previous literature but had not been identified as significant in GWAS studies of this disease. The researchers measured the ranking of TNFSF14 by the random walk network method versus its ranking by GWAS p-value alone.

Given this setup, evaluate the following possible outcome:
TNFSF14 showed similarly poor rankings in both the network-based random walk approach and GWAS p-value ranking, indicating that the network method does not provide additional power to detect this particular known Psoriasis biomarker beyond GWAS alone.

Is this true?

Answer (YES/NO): NO